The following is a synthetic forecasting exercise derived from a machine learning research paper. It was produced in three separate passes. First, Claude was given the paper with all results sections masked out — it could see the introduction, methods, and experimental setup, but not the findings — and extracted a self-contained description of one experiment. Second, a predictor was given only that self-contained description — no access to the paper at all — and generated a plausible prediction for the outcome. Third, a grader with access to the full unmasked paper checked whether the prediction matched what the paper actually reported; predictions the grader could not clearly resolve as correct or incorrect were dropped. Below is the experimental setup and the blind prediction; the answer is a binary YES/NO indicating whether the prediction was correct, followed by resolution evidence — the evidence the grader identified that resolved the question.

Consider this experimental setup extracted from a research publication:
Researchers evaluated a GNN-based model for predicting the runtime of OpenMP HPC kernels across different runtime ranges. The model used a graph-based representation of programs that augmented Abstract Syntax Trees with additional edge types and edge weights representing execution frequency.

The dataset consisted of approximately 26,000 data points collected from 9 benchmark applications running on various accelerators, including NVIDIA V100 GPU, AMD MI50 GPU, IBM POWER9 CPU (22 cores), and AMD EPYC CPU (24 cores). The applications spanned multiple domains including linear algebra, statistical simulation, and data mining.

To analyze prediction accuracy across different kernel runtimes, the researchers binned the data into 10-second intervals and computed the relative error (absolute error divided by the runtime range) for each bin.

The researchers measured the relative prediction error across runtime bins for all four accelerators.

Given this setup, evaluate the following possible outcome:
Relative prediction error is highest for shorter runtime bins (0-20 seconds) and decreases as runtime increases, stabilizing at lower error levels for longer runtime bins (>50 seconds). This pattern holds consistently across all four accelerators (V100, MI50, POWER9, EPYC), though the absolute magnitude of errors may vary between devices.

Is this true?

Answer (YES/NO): NO